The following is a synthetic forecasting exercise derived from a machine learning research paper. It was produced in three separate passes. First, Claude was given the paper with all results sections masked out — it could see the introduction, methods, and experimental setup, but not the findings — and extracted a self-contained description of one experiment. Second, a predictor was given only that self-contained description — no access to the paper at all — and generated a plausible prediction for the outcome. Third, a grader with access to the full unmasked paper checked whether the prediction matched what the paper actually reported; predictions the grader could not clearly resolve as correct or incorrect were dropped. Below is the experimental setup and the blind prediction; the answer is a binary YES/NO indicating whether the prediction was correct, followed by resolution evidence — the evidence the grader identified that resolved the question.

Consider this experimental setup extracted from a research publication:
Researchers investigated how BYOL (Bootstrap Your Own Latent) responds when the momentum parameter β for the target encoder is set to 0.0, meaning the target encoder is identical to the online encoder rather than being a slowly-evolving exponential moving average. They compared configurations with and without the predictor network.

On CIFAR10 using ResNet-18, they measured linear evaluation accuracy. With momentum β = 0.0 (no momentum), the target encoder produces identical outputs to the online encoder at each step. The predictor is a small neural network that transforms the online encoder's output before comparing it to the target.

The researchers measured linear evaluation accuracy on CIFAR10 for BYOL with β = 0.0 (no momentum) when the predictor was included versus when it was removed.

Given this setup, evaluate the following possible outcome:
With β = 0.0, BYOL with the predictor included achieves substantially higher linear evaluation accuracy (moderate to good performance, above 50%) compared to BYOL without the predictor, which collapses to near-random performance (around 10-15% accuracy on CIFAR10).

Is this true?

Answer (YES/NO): NO